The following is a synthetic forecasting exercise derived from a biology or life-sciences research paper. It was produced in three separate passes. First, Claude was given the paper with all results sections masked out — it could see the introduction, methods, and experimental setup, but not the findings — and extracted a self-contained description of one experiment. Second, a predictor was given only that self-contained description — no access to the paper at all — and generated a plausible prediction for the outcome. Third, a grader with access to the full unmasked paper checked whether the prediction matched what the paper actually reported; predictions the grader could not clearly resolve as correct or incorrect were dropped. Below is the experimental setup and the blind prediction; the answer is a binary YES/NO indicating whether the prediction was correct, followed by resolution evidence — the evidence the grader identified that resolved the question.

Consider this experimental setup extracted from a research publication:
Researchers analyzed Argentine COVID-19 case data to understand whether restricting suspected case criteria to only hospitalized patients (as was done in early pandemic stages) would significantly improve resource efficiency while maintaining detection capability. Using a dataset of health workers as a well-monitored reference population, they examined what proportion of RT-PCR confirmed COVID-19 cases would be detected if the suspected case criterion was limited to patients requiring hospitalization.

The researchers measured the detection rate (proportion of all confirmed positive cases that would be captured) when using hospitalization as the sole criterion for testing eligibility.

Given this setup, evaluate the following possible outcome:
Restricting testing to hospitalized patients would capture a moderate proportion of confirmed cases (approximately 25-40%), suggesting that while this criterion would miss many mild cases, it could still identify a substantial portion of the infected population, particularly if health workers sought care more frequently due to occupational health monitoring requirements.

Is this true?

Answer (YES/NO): NO